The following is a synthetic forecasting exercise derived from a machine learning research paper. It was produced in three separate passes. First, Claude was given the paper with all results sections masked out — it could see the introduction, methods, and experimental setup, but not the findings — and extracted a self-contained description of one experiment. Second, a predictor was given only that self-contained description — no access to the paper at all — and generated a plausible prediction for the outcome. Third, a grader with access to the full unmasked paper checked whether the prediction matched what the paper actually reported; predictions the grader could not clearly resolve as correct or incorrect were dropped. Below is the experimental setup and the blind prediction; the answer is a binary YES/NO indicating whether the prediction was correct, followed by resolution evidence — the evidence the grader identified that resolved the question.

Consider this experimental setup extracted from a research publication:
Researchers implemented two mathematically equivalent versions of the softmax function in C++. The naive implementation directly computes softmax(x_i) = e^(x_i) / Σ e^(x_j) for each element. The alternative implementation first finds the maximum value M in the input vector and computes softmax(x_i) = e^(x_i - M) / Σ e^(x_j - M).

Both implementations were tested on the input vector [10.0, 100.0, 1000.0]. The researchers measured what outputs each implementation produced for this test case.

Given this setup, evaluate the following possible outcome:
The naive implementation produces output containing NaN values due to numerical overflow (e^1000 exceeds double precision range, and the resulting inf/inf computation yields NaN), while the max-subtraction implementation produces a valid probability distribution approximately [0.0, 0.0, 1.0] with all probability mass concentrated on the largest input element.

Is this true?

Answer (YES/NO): YES